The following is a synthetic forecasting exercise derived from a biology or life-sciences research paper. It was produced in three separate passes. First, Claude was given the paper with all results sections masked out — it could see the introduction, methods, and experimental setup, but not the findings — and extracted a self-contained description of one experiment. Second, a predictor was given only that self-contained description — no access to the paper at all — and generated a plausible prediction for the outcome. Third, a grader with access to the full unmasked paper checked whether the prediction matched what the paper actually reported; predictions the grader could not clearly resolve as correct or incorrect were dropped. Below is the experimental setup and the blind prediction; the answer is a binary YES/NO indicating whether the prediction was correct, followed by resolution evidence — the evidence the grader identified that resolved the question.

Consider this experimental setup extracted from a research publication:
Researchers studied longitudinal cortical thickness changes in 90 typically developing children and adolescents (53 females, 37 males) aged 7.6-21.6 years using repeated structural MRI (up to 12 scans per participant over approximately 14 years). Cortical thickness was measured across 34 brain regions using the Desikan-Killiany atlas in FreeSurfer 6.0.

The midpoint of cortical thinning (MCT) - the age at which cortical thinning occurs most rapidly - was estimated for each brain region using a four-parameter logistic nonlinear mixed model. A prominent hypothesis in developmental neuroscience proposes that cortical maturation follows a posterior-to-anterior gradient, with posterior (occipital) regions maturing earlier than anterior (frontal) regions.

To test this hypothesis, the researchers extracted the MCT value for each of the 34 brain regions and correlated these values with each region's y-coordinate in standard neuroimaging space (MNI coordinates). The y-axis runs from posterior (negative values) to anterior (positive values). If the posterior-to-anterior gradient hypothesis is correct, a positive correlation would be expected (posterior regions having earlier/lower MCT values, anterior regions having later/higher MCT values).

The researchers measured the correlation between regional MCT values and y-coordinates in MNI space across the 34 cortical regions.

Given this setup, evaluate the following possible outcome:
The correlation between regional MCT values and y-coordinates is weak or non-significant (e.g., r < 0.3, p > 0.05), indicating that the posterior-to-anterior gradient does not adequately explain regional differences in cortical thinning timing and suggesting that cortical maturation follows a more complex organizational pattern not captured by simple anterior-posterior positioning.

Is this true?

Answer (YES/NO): YES